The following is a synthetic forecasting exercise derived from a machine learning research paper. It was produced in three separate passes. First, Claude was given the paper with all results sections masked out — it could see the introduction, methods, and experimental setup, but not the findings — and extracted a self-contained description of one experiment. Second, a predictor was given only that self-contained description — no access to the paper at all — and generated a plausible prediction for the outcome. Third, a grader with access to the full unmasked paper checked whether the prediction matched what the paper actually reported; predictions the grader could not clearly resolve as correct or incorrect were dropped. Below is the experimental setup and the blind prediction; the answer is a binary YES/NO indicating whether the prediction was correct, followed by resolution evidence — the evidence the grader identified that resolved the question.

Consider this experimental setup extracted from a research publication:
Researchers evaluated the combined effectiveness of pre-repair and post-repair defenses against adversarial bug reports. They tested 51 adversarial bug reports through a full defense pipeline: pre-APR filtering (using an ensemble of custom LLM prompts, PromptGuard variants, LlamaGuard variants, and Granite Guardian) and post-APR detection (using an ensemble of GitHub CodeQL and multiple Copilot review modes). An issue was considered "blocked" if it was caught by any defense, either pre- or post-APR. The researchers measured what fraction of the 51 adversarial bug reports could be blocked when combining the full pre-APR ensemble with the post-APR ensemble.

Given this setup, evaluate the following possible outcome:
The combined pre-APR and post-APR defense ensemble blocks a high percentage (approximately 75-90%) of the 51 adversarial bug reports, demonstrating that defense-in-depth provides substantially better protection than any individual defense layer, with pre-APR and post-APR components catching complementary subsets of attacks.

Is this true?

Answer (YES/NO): NO